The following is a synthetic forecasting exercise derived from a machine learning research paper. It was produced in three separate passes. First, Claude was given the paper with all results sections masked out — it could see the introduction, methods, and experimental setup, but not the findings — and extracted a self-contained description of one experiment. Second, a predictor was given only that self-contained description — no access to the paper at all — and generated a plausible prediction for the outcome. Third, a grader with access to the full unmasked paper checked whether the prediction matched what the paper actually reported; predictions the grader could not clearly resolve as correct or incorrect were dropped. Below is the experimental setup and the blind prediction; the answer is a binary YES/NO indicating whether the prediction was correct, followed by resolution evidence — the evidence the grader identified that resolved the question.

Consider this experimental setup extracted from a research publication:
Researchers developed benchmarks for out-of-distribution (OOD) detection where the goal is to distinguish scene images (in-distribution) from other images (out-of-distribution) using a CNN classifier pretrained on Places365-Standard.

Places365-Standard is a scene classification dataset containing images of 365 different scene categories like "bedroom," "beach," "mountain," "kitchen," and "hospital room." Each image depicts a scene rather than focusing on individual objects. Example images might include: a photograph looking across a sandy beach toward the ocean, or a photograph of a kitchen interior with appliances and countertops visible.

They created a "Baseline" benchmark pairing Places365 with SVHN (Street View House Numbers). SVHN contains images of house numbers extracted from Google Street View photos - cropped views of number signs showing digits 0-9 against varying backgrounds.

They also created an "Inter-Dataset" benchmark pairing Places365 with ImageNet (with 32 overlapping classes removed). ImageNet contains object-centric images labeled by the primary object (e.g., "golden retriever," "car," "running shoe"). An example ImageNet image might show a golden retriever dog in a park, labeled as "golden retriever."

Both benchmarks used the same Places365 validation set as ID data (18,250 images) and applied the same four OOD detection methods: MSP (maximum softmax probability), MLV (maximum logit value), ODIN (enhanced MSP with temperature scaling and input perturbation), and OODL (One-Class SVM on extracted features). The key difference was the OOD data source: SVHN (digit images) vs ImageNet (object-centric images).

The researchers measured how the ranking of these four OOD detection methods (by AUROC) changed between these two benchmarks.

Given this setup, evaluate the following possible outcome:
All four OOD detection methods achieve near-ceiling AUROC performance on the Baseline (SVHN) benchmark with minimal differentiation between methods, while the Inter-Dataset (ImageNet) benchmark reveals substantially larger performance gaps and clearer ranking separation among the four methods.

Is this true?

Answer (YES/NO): NO